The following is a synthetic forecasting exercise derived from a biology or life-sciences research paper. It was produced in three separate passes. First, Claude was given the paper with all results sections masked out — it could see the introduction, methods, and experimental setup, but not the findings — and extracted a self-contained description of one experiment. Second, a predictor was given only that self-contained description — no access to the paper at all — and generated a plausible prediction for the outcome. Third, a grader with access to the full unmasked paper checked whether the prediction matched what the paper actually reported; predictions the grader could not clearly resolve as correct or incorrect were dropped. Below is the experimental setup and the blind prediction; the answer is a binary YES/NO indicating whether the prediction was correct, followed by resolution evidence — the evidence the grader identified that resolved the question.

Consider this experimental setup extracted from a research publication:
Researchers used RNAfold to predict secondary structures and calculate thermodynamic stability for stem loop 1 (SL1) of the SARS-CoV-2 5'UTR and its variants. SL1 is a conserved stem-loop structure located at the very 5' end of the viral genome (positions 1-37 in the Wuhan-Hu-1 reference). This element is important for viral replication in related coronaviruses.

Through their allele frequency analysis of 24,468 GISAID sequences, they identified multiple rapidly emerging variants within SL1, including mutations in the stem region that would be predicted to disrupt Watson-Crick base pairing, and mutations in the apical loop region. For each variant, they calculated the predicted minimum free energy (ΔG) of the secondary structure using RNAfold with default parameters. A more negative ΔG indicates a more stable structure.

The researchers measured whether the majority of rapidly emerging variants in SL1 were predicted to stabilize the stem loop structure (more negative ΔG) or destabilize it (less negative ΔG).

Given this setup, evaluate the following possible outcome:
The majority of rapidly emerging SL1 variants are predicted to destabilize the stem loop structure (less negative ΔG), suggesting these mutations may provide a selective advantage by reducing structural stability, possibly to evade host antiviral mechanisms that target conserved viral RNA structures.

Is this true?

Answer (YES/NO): NO